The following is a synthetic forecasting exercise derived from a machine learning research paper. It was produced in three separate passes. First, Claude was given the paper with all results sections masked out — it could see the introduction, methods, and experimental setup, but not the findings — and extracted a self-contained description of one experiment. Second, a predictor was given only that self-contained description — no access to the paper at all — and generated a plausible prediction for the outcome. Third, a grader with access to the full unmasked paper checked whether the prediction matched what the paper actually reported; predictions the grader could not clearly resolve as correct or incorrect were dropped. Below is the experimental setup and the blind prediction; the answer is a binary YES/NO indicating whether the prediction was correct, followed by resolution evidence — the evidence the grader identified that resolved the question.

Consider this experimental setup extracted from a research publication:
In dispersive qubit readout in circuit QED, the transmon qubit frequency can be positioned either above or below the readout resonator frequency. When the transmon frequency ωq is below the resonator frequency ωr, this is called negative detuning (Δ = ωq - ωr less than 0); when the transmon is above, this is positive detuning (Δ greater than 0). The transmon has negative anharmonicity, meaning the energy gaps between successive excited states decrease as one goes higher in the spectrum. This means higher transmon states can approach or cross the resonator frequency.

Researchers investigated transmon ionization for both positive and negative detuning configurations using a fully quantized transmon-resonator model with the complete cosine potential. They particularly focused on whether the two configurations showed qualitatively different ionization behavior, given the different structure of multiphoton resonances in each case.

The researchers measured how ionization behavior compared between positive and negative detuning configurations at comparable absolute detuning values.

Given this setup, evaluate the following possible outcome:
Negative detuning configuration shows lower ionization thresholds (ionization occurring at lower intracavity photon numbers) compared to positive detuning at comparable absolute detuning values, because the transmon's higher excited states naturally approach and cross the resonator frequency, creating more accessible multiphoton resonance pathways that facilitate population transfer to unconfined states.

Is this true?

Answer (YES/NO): NO